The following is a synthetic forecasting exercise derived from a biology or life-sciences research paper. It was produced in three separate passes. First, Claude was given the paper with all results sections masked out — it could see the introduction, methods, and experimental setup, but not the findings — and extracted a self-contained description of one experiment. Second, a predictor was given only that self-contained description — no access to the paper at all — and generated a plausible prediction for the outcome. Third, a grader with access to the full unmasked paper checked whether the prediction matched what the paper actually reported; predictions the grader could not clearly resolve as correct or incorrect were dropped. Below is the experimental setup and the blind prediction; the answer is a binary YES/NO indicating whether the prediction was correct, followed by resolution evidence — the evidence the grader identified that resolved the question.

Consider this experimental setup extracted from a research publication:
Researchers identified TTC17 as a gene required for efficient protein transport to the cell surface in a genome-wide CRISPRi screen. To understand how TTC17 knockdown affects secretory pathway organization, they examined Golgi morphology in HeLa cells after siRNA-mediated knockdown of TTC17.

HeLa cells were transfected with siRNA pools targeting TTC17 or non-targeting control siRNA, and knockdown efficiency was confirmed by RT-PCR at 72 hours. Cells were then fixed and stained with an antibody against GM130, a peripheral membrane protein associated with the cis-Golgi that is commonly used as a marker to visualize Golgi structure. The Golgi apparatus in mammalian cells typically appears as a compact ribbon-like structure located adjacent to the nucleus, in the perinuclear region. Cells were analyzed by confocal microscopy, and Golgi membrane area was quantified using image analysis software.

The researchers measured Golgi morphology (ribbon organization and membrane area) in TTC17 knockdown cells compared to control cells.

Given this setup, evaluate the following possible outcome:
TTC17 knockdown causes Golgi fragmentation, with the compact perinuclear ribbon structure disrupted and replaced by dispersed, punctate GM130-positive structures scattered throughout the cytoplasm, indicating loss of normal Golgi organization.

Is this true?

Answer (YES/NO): NO